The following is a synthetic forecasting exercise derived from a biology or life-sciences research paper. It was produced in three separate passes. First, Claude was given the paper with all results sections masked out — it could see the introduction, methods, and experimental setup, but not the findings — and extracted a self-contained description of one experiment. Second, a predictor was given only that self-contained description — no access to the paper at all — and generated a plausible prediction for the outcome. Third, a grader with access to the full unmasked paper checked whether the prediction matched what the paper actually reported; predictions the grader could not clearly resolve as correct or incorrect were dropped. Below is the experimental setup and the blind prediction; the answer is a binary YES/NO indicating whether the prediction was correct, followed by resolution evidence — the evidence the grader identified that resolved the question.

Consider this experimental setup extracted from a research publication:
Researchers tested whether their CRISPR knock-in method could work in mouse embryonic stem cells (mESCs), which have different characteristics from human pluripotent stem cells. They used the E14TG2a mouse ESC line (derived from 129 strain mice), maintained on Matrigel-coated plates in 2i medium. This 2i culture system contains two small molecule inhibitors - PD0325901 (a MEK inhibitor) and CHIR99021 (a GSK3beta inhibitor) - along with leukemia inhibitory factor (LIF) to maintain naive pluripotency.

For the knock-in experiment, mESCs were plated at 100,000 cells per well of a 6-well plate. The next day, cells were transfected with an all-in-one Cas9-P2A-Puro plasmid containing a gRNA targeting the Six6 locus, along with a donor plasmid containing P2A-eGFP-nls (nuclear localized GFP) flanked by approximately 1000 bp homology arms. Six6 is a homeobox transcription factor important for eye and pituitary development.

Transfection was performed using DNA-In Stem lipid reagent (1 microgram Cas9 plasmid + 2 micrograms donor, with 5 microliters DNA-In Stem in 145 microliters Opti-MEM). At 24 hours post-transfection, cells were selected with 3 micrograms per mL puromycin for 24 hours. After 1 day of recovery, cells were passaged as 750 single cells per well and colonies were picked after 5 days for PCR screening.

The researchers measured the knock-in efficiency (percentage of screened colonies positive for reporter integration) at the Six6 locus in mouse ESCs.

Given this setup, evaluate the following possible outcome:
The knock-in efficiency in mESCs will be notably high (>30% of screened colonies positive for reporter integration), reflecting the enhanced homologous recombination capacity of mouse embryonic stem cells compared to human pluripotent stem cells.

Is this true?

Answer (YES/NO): YES